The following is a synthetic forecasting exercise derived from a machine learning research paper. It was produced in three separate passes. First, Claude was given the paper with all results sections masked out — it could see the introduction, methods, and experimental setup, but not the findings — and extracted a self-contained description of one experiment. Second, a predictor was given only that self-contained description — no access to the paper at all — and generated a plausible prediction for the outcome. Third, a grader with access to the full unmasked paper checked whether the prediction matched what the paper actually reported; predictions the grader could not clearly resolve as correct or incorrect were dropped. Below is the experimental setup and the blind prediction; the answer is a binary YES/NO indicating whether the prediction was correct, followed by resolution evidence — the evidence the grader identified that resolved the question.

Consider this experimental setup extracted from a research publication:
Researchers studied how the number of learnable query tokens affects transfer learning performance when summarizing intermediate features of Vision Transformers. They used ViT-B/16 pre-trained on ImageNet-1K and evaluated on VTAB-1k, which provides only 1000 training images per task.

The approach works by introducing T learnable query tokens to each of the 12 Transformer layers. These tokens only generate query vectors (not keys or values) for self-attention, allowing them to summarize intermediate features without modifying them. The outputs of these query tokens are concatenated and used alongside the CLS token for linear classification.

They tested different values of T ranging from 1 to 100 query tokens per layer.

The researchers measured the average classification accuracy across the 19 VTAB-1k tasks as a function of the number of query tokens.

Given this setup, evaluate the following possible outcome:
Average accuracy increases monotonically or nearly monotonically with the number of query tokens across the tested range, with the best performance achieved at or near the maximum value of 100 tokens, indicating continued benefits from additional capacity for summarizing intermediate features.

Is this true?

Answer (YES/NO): NO